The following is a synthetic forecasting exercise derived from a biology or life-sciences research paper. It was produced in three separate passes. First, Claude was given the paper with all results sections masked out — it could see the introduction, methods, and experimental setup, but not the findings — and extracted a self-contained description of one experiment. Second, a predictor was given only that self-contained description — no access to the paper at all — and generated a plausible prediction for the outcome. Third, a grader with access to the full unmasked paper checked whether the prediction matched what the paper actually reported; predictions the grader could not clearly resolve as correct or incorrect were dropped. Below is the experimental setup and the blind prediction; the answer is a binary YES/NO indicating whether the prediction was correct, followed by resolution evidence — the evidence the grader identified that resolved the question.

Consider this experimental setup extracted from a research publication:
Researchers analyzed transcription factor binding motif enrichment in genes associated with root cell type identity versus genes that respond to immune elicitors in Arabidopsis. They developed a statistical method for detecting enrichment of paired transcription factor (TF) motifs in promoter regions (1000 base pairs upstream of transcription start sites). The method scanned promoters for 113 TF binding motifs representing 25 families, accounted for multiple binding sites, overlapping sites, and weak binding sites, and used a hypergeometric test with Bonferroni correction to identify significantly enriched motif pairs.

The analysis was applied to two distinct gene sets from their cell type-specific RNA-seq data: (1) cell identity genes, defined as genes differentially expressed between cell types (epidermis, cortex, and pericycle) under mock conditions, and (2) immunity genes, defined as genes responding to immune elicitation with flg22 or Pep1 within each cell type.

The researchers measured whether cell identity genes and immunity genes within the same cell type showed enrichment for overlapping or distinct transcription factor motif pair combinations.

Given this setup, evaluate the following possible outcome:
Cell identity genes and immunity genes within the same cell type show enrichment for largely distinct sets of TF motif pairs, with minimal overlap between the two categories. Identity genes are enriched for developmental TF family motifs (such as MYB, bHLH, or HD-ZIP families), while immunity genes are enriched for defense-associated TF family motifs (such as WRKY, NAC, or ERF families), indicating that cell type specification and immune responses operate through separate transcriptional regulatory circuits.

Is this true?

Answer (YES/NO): NO